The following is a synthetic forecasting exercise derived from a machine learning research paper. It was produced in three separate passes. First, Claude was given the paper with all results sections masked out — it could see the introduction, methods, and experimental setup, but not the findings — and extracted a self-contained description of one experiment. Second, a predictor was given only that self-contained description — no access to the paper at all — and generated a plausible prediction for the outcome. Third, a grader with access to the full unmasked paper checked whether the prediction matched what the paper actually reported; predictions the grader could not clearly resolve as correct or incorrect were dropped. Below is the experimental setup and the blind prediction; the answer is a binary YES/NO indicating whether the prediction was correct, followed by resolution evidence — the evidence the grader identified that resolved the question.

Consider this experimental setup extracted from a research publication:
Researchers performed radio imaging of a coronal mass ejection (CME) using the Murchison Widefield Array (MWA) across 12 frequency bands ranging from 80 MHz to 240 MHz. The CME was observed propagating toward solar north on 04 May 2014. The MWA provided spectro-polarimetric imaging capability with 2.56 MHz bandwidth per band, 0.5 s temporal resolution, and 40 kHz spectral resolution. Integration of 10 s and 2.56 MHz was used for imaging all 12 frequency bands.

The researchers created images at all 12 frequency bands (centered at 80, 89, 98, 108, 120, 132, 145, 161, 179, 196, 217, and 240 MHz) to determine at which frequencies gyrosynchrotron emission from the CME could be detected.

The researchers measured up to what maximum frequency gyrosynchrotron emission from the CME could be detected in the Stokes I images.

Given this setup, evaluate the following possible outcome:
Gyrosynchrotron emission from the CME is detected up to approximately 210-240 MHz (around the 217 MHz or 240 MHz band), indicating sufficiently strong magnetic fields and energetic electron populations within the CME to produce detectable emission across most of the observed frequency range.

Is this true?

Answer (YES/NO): NO